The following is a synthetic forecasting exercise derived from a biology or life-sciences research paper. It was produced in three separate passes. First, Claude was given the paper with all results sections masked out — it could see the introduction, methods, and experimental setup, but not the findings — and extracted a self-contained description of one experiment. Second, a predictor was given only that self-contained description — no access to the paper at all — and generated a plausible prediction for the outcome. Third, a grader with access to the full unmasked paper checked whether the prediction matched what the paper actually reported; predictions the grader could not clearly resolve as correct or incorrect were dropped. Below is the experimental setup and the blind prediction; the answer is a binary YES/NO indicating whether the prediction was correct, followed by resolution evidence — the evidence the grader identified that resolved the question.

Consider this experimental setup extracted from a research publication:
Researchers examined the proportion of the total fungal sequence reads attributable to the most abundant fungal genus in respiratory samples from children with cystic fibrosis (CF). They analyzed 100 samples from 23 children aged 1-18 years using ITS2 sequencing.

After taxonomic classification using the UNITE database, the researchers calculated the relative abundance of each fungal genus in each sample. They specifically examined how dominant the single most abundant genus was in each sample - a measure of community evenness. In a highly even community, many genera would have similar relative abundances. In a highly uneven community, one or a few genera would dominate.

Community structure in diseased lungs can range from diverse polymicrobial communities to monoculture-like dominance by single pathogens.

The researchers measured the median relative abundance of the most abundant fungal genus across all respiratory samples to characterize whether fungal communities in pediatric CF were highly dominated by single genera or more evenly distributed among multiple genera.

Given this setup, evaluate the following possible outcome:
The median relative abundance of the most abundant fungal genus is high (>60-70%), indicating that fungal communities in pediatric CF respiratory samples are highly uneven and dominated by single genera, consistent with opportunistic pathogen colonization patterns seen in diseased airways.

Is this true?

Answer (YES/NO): NO